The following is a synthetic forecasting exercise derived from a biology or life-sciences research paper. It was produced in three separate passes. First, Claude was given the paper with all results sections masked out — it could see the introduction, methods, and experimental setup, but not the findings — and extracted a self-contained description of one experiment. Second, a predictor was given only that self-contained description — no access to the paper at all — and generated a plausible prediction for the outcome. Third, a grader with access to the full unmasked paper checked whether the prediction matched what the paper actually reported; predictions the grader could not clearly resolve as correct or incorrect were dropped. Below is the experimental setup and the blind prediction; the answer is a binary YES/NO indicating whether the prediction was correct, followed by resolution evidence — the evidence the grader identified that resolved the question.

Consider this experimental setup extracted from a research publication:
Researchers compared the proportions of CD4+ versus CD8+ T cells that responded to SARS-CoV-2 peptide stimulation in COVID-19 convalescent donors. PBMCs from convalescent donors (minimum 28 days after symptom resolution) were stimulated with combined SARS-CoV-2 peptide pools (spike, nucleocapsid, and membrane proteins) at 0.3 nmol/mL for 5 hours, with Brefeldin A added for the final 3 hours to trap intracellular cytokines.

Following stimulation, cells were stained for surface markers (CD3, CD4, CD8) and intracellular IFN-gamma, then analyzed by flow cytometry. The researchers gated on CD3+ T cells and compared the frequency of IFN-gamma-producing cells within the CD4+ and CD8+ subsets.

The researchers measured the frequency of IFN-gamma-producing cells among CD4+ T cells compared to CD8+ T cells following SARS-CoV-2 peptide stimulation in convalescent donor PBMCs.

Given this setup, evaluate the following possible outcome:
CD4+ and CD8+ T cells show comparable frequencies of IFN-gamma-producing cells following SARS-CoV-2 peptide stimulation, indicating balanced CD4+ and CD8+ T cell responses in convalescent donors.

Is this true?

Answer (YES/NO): NO